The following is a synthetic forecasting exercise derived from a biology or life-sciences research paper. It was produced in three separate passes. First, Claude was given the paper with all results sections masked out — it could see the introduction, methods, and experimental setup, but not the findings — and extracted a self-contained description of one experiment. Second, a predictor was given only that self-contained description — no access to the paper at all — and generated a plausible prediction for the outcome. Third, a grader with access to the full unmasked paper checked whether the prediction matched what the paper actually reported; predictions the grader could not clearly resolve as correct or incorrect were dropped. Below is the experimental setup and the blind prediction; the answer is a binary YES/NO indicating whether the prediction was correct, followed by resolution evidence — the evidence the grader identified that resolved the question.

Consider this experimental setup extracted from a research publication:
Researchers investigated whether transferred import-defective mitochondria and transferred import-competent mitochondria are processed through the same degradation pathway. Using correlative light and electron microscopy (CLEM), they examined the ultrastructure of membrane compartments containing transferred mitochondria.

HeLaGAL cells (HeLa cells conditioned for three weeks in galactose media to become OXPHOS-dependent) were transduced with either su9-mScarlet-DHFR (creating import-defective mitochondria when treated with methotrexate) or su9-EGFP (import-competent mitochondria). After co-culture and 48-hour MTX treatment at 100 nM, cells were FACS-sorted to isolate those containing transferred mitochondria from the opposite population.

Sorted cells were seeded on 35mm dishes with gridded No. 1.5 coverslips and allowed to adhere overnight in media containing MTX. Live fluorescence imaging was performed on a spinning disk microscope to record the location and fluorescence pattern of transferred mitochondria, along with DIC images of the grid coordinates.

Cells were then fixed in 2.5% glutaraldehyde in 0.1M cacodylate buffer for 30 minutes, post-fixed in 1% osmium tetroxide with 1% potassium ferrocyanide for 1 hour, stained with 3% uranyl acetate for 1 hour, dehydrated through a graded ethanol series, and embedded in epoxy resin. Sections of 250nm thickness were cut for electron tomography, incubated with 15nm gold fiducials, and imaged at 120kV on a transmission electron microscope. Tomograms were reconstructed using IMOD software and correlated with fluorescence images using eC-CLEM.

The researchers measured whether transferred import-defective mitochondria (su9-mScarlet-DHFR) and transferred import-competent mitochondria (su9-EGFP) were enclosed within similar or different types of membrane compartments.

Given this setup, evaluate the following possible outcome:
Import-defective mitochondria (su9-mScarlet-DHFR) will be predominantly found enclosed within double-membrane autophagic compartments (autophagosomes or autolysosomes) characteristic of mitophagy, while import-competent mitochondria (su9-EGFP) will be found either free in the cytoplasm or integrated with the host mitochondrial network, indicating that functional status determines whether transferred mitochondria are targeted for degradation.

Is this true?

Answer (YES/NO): NO